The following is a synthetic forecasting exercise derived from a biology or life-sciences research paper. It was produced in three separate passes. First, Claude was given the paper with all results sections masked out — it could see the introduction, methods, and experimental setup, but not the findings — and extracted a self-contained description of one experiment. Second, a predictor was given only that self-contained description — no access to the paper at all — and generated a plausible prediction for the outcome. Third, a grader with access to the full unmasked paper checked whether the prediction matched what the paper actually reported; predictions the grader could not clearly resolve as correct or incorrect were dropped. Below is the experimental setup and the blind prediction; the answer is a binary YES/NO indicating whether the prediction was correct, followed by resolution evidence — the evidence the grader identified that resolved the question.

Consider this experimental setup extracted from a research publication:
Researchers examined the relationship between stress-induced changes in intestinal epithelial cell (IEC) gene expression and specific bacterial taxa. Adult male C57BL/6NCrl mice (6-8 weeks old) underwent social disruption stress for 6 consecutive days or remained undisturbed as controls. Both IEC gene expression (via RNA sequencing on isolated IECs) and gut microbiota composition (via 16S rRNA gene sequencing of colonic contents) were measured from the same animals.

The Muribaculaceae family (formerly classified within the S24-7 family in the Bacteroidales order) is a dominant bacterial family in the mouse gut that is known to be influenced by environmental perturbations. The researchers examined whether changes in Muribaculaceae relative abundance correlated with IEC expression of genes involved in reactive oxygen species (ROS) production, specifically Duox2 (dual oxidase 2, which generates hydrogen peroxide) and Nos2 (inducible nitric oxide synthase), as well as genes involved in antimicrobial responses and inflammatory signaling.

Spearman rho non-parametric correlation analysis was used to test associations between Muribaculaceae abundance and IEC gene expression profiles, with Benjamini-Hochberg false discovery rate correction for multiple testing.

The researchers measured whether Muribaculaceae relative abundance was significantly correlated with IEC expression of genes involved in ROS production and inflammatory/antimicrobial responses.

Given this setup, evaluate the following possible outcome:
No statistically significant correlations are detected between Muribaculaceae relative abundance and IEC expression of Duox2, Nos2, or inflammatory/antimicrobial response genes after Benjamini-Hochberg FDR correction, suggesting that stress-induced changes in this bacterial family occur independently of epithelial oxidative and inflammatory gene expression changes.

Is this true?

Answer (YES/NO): NO